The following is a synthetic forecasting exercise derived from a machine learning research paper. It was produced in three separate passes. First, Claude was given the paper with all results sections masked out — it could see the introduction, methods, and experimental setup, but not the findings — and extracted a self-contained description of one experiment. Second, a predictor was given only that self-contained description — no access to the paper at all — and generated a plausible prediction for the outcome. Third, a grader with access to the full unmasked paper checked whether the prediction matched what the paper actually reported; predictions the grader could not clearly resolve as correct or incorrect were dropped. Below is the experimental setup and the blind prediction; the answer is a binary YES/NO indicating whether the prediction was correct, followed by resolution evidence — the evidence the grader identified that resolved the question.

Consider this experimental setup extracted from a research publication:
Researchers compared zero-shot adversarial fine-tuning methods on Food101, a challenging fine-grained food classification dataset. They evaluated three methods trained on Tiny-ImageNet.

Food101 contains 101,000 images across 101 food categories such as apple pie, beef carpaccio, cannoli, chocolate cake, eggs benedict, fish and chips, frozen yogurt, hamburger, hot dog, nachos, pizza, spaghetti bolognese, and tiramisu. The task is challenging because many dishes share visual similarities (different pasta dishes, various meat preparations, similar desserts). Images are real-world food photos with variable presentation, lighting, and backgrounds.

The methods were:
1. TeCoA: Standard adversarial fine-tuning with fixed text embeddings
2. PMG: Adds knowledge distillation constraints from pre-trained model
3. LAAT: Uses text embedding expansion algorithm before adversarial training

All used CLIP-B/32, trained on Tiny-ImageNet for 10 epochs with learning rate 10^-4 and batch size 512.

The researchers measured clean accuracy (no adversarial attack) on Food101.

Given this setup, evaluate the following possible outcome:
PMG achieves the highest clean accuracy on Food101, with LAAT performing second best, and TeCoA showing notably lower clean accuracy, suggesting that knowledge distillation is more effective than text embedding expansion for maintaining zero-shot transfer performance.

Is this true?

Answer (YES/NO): NO